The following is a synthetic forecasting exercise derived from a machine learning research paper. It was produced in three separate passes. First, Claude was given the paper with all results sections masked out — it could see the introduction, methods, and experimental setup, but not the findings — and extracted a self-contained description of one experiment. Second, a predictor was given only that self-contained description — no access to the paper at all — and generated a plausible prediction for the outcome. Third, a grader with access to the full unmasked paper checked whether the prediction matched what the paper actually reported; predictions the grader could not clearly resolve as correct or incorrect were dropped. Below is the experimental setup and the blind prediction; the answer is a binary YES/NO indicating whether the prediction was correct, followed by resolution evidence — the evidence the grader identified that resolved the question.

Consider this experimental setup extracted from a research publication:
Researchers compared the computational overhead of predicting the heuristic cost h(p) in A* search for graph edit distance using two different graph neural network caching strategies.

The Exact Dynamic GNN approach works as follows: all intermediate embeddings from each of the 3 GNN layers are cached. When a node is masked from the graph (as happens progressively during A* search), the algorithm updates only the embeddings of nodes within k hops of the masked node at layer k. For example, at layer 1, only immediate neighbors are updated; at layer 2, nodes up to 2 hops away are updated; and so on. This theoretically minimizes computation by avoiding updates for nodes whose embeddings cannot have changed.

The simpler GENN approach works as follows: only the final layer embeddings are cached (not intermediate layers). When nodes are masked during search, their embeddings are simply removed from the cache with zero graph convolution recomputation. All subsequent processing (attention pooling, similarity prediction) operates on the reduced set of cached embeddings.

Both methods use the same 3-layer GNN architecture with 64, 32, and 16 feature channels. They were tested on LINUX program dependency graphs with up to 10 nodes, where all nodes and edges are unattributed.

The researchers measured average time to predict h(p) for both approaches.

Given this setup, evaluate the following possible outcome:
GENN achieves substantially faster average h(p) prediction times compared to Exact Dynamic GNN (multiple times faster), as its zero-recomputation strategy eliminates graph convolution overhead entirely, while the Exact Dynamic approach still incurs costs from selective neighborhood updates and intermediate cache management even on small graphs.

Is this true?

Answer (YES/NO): YES